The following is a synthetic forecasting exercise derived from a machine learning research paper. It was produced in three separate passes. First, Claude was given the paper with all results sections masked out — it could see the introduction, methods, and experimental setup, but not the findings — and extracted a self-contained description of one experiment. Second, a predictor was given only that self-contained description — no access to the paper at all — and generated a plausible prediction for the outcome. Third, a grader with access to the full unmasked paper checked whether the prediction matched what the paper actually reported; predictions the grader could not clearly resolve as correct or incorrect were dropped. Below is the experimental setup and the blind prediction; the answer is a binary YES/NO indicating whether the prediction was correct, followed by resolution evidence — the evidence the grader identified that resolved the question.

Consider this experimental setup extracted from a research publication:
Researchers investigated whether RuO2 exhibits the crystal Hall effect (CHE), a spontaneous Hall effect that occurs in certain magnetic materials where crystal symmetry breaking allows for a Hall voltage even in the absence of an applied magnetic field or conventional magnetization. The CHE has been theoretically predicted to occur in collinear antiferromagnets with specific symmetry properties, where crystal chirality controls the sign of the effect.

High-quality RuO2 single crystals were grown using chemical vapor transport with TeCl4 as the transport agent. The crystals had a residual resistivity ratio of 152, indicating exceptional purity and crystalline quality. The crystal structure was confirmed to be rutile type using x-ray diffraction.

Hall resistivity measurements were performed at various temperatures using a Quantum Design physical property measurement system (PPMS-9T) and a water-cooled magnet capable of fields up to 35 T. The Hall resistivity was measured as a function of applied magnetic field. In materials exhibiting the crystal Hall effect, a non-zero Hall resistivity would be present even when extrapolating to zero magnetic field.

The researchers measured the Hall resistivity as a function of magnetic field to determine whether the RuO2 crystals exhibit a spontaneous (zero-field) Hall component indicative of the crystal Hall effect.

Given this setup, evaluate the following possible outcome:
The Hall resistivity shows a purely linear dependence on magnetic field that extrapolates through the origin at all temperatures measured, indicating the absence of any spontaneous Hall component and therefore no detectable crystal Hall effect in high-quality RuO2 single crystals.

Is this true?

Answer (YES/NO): NO